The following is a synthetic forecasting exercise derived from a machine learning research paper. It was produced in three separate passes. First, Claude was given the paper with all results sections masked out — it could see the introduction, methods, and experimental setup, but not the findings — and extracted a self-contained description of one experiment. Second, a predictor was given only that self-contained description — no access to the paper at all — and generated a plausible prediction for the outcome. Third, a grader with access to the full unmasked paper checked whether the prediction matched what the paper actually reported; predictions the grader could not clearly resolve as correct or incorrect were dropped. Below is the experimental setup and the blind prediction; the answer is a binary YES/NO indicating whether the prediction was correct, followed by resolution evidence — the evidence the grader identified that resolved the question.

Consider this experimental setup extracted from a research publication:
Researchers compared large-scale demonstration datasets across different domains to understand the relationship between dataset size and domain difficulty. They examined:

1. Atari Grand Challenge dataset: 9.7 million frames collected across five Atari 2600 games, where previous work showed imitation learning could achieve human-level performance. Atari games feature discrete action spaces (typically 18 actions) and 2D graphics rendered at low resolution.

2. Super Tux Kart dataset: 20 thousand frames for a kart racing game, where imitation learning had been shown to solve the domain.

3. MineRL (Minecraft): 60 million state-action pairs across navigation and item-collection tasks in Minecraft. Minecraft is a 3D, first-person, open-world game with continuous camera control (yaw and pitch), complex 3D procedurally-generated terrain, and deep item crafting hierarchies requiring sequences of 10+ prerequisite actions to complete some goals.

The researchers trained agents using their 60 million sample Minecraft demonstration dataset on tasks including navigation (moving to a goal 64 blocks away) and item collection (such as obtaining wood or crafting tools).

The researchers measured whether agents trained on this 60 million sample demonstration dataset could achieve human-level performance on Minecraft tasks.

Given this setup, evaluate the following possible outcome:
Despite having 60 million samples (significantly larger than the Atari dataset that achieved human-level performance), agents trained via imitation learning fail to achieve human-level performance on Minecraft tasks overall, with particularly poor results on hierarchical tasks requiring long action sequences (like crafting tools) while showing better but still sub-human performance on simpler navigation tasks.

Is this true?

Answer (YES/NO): NO